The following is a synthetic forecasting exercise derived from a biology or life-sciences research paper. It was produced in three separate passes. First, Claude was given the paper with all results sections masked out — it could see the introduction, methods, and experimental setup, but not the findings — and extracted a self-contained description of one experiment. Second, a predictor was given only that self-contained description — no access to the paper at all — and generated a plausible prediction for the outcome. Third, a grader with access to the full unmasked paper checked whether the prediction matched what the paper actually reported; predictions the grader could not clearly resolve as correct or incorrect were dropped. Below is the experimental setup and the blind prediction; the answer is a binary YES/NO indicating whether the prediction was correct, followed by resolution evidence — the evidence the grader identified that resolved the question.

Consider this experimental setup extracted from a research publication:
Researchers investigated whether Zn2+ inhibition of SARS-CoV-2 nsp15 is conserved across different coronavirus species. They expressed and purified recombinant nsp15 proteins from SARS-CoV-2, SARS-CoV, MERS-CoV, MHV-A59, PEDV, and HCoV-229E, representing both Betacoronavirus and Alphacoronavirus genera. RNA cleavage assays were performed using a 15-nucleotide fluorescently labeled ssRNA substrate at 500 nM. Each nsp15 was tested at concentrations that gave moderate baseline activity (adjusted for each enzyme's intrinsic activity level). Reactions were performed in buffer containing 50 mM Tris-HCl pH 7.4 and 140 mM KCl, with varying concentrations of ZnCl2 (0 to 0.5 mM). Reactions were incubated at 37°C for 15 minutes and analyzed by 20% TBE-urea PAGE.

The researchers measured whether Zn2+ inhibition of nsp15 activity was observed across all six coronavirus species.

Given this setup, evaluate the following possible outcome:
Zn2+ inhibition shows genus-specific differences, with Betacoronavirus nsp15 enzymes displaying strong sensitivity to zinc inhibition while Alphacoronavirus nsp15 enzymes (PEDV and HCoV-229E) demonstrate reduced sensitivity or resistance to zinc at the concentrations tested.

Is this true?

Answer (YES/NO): NO